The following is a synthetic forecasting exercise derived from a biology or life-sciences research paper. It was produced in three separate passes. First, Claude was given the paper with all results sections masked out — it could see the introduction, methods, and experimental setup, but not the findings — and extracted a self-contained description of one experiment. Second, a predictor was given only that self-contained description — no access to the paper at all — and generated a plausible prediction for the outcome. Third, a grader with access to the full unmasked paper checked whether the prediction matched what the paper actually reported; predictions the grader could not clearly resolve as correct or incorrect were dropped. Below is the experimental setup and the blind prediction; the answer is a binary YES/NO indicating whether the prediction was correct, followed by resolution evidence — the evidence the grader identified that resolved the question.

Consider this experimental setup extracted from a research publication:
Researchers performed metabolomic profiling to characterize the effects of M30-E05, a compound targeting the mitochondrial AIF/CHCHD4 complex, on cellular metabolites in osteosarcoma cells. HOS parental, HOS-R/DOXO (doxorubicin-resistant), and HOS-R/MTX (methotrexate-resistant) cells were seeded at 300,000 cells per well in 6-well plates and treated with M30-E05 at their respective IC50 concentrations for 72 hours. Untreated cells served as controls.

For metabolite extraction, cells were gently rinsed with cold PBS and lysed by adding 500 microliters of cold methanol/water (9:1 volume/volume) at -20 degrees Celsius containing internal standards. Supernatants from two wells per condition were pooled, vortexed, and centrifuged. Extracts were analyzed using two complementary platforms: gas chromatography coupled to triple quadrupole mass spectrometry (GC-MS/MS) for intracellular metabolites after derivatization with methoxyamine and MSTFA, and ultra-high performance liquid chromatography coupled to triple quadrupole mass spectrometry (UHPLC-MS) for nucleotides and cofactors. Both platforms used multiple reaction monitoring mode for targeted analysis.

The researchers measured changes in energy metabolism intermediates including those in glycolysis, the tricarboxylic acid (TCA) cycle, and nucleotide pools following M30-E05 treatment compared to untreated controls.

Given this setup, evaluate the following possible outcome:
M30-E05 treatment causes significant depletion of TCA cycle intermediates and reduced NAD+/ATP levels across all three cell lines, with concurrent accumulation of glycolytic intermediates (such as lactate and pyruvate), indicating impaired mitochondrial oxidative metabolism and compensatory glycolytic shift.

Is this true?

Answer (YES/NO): NO